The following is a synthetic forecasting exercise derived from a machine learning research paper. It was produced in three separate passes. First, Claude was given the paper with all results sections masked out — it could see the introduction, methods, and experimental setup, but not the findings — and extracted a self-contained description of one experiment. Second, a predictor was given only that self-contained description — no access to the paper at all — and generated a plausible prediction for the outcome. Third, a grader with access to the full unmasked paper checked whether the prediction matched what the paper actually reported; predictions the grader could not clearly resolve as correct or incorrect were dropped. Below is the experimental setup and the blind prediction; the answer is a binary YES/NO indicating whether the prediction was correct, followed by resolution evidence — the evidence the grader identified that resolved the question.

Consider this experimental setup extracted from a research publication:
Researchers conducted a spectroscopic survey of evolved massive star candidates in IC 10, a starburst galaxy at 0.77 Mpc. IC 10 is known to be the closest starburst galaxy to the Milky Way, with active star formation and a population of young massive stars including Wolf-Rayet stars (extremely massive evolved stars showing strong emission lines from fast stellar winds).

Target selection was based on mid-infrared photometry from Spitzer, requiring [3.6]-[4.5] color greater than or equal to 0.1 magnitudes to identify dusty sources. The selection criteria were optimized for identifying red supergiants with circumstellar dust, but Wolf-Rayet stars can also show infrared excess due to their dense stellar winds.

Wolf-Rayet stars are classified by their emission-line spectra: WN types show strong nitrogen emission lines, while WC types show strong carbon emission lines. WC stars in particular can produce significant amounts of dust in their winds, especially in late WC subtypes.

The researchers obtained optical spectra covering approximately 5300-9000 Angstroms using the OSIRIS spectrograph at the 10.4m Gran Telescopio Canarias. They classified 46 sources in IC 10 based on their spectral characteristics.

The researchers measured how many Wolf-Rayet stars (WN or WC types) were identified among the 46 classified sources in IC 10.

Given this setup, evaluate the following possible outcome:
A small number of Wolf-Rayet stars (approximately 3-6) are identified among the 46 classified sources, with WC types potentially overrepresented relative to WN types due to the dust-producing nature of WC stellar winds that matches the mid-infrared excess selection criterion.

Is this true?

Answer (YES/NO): NO